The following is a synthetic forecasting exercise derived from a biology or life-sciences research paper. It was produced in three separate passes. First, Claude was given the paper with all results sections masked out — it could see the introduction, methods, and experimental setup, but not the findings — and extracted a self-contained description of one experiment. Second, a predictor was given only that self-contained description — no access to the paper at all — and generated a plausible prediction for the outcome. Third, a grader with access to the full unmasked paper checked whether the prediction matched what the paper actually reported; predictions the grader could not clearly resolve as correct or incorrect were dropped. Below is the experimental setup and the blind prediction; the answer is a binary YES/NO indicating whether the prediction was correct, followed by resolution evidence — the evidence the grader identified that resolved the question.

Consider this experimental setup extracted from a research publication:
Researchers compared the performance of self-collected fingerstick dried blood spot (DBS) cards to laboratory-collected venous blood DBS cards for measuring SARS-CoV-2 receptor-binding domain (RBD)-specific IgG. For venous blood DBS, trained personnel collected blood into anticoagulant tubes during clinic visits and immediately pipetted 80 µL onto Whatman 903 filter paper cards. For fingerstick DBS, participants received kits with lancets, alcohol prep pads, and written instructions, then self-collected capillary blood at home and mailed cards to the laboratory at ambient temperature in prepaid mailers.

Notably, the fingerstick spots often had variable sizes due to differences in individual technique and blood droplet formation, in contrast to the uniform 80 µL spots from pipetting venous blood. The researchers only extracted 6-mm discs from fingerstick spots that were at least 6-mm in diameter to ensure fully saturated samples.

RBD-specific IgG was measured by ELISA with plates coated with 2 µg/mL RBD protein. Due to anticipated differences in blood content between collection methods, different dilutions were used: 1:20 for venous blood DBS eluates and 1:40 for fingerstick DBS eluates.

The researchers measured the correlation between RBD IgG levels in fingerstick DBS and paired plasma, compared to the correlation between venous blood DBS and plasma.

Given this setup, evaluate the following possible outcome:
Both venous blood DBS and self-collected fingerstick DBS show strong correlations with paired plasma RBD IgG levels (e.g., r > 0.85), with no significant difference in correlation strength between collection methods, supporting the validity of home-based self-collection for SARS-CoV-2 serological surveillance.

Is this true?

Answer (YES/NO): YES